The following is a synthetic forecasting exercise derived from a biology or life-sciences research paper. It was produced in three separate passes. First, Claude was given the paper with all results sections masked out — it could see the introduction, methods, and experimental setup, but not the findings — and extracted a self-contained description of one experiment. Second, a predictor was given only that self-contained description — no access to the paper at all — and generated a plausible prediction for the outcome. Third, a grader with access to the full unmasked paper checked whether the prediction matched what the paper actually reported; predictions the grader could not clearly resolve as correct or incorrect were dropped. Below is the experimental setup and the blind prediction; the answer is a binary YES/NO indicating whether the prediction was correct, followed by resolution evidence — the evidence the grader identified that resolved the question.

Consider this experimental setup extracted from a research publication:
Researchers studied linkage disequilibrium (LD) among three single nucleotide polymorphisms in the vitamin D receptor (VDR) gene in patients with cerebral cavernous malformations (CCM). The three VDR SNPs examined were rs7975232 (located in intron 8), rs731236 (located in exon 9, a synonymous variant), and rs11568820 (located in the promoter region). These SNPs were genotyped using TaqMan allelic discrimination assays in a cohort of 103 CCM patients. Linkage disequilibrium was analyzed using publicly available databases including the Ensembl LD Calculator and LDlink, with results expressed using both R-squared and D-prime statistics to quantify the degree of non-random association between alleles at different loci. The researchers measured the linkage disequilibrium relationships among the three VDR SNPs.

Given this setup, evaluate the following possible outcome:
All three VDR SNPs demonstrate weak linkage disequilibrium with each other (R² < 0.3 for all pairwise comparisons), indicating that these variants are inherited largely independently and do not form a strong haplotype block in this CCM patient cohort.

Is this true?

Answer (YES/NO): NO